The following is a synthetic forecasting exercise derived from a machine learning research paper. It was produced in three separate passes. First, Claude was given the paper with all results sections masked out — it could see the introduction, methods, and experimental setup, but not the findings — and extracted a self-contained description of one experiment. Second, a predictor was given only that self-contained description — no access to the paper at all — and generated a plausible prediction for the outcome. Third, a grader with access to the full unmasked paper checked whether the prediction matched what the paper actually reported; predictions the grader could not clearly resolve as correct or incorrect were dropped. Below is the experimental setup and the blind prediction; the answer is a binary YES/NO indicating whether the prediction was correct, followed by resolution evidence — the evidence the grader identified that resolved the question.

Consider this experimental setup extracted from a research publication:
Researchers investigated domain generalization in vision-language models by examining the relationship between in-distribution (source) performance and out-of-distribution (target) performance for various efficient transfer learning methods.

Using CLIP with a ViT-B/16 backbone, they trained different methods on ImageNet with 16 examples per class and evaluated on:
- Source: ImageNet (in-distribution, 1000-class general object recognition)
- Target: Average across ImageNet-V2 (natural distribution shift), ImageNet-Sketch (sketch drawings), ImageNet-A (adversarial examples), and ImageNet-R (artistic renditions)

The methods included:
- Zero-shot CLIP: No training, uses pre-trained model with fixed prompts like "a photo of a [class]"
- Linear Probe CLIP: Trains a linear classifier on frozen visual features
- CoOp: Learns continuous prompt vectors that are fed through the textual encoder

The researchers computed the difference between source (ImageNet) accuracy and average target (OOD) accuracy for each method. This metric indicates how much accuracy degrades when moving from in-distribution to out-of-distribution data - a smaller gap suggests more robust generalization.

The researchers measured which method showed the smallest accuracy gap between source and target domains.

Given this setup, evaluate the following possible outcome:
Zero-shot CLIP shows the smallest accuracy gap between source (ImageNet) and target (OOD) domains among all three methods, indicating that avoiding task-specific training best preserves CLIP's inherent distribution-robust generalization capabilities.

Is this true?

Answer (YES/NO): YES